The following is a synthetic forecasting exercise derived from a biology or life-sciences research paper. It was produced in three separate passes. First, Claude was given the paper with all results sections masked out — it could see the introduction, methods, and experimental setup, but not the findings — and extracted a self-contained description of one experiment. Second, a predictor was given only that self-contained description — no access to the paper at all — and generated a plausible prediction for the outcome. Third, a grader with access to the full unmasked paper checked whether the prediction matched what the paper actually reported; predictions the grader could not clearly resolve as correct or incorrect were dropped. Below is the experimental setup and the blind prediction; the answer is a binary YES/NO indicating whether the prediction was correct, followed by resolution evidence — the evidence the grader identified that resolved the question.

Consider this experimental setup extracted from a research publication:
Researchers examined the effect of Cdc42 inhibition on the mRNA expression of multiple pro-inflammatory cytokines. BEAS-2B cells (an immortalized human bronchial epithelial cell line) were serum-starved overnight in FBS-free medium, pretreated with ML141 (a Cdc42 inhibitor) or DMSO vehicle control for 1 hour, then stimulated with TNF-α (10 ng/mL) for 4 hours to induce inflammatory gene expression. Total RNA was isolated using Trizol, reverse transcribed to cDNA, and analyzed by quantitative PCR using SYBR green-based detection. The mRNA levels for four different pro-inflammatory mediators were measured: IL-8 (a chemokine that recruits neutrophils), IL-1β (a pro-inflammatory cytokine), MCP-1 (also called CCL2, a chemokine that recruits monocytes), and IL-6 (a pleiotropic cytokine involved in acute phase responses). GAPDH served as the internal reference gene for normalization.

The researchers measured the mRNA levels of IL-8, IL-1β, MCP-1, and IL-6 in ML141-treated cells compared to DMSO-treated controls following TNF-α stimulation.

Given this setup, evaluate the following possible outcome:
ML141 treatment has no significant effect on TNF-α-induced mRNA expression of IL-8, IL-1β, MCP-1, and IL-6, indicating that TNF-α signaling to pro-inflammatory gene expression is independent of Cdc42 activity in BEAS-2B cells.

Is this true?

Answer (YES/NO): NO